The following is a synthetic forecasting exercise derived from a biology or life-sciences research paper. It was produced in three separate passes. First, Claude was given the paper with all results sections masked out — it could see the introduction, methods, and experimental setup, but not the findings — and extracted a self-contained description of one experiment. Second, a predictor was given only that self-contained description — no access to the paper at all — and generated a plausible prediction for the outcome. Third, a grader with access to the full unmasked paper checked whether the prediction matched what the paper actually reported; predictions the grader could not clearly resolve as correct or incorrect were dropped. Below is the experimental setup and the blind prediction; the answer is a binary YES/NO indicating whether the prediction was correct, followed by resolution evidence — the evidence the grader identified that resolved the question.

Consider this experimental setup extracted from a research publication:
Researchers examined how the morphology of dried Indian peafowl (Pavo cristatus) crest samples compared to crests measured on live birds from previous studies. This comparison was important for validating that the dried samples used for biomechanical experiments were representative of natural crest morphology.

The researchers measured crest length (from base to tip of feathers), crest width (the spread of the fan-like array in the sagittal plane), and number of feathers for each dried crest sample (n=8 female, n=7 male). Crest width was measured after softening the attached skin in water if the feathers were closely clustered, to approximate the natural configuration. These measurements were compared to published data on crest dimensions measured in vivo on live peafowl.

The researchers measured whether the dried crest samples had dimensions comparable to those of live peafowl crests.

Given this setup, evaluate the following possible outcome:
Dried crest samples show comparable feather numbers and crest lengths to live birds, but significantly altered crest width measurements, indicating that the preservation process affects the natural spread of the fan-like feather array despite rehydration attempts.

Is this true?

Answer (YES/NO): YES